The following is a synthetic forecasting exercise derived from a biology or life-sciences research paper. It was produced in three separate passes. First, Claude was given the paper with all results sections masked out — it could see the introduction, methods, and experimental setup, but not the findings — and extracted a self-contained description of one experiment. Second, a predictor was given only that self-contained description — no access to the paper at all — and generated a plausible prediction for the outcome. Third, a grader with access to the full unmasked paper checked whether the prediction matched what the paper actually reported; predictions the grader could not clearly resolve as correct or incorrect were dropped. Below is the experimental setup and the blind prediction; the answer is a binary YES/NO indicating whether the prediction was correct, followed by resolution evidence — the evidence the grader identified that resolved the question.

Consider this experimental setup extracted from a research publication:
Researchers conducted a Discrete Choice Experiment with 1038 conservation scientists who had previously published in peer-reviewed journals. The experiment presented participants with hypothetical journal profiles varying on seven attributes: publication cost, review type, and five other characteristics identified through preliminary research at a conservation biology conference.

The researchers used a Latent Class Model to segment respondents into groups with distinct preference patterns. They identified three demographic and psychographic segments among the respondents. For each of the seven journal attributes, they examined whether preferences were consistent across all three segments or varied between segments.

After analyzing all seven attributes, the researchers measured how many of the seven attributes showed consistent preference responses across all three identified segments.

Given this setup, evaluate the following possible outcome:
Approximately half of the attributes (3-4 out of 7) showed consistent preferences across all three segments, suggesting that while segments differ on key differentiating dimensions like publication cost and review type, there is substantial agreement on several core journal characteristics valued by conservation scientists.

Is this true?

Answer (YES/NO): NO